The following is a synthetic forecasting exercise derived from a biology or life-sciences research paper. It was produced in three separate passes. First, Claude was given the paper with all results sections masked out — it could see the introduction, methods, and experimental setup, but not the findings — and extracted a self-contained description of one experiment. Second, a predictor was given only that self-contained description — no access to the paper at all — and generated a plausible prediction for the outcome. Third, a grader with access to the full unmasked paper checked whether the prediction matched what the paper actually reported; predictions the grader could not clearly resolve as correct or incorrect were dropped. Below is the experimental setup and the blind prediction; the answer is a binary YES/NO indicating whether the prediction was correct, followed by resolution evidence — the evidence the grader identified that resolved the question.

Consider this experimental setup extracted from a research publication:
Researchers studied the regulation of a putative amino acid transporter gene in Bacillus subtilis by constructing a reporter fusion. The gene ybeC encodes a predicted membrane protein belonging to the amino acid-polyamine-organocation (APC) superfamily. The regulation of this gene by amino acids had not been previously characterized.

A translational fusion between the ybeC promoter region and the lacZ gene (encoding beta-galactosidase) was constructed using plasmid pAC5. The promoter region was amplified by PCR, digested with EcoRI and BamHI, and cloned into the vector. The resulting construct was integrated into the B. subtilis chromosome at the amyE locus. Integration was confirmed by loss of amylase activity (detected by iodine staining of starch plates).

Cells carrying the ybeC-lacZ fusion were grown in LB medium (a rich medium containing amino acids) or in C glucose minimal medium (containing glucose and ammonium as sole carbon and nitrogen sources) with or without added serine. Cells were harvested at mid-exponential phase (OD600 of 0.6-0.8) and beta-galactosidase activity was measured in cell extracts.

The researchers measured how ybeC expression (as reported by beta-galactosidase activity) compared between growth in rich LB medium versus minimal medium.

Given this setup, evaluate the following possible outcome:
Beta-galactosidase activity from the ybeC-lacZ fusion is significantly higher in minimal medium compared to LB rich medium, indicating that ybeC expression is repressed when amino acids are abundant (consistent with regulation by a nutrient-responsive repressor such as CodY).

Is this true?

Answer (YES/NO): NO